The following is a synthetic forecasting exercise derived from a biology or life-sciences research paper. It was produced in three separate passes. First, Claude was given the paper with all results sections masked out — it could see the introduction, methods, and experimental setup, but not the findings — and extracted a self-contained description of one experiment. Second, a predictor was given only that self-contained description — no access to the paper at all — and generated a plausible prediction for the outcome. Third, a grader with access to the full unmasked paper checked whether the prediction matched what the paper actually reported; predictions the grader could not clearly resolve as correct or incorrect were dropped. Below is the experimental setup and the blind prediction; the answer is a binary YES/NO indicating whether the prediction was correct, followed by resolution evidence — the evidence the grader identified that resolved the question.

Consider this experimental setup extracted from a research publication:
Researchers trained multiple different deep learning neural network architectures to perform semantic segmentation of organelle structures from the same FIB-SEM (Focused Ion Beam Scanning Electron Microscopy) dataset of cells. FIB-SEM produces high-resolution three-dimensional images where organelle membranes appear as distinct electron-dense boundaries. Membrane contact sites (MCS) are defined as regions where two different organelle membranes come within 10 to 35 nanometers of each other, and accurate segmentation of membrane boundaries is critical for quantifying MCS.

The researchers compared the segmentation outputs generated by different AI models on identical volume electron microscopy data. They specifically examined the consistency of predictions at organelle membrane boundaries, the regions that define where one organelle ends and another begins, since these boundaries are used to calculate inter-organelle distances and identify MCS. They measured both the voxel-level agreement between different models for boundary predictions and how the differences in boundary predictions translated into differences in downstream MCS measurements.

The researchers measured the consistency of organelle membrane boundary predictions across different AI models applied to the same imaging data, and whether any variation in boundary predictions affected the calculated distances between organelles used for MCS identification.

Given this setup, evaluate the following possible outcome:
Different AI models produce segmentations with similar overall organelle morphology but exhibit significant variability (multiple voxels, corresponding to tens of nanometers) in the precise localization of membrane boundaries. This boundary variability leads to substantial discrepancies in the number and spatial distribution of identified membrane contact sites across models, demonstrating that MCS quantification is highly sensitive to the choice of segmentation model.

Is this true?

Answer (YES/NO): NO